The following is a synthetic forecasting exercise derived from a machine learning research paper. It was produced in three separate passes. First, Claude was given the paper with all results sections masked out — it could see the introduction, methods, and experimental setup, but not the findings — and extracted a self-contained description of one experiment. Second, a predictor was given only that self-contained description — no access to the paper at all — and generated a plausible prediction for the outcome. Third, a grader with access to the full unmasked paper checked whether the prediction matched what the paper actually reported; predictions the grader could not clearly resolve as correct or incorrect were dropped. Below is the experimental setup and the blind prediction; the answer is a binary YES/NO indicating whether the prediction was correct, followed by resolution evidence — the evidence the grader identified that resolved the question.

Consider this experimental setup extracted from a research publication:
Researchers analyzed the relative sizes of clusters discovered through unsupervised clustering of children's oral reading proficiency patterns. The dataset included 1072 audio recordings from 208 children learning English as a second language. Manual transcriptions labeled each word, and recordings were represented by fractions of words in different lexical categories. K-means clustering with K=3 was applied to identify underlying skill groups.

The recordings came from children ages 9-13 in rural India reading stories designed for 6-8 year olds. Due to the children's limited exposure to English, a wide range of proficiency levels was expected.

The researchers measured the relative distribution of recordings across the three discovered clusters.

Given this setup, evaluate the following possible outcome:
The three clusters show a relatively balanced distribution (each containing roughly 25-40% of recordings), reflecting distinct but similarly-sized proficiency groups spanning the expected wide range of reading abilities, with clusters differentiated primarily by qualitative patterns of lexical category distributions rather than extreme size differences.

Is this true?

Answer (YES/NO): NO